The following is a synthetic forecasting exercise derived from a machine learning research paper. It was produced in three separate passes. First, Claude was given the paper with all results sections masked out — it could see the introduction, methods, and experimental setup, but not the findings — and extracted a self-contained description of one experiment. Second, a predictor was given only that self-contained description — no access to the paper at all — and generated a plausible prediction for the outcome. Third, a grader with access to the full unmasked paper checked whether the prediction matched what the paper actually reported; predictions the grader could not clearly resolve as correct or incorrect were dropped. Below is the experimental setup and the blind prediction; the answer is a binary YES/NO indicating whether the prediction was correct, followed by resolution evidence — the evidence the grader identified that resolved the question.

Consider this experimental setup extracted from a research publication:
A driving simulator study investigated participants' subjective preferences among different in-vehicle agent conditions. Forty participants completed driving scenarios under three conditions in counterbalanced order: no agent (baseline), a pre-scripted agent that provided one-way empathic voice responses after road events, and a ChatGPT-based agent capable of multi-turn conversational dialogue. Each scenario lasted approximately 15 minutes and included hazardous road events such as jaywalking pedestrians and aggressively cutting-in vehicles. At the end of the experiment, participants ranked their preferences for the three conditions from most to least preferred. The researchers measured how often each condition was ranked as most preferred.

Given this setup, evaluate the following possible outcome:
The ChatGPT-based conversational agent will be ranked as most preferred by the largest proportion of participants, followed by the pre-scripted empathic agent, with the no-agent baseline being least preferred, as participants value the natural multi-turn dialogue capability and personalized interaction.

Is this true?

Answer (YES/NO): NO